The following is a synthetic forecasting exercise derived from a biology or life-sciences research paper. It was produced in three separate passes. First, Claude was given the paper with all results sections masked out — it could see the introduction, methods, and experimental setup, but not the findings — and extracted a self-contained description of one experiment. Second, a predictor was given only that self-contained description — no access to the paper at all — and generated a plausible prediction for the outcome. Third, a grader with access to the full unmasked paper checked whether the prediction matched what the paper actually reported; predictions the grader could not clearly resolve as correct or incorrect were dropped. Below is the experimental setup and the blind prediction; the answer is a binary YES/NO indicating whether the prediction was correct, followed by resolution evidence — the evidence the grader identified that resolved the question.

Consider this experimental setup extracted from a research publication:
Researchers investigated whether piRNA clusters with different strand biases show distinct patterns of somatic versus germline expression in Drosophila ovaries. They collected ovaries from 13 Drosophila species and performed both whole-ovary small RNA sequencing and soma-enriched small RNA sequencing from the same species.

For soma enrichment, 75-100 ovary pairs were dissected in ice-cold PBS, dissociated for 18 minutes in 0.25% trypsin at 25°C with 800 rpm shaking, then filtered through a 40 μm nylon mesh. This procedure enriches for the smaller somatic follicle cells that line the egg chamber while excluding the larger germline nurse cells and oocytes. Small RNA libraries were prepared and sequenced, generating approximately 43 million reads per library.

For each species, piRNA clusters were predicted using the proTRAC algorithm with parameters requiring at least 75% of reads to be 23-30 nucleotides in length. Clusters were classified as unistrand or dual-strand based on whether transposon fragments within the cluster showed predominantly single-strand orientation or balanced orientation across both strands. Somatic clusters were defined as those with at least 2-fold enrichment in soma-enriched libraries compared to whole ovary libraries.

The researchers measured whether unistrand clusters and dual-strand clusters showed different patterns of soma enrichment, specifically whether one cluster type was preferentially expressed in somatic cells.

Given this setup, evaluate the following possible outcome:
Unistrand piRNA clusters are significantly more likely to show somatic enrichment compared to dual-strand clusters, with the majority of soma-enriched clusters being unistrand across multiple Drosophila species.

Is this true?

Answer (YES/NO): YES